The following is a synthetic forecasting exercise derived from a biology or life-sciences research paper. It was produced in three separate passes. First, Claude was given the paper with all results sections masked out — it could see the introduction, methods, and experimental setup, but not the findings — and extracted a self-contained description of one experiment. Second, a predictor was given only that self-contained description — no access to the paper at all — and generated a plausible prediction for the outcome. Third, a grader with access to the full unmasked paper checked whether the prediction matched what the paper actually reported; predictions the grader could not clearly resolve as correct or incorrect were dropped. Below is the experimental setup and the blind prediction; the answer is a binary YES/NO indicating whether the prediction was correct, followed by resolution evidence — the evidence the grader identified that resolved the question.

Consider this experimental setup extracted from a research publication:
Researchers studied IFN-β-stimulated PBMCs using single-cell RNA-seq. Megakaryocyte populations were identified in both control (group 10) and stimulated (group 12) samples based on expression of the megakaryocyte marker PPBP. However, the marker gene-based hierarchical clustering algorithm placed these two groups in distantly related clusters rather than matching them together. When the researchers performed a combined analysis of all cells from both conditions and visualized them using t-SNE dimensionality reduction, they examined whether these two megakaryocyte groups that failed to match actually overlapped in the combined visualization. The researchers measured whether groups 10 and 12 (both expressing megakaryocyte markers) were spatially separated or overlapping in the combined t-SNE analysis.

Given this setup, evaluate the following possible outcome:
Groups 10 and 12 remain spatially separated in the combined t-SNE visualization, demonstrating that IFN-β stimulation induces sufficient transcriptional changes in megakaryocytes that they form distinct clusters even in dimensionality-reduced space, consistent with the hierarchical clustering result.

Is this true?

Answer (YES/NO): NO